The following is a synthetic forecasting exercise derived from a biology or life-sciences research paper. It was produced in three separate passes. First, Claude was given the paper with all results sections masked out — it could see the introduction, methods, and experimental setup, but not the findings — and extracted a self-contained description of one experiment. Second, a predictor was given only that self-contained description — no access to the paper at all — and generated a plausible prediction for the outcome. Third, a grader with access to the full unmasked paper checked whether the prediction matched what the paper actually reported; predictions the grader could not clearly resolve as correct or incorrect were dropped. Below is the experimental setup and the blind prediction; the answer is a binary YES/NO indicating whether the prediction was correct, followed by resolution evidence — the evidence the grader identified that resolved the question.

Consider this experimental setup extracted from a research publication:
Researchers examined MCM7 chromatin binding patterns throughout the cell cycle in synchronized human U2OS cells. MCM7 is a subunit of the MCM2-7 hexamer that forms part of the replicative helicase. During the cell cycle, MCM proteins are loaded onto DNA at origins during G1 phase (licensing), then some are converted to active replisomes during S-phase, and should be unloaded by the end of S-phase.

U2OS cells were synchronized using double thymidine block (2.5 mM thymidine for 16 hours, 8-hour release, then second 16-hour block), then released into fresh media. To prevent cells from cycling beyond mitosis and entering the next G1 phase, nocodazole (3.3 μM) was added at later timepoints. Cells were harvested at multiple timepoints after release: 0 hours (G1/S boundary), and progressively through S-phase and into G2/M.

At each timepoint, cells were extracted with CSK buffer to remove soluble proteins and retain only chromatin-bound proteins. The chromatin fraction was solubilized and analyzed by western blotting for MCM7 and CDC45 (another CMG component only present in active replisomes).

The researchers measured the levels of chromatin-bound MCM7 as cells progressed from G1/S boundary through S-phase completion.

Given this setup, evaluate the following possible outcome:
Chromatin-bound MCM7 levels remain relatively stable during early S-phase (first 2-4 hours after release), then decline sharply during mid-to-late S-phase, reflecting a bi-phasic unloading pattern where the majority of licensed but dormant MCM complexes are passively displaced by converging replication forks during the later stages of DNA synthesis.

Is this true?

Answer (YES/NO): NO